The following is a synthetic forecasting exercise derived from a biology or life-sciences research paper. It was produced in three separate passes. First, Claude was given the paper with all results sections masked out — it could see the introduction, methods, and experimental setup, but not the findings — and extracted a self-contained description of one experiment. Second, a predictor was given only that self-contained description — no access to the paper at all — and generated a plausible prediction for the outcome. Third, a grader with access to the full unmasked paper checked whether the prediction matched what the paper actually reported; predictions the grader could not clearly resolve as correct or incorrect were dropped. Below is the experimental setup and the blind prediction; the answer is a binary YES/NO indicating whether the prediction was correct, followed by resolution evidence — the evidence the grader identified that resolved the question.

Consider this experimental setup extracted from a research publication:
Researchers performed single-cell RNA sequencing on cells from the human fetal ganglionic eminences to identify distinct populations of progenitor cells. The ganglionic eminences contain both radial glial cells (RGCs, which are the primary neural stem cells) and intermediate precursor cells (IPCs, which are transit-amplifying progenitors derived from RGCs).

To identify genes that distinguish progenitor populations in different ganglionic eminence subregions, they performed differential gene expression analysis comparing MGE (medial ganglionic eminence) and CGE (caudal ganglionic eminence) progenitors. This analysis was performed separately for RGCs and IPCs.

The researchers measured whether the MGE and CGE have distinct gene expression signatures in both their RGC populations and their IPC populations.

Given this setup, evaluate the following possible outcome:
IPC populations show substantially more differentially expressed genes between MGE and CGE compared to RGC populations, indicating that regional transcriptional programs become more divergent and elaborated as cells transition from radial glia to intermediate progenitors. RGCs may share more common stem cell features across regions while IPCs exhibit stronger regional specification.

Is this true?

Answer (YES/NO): NO